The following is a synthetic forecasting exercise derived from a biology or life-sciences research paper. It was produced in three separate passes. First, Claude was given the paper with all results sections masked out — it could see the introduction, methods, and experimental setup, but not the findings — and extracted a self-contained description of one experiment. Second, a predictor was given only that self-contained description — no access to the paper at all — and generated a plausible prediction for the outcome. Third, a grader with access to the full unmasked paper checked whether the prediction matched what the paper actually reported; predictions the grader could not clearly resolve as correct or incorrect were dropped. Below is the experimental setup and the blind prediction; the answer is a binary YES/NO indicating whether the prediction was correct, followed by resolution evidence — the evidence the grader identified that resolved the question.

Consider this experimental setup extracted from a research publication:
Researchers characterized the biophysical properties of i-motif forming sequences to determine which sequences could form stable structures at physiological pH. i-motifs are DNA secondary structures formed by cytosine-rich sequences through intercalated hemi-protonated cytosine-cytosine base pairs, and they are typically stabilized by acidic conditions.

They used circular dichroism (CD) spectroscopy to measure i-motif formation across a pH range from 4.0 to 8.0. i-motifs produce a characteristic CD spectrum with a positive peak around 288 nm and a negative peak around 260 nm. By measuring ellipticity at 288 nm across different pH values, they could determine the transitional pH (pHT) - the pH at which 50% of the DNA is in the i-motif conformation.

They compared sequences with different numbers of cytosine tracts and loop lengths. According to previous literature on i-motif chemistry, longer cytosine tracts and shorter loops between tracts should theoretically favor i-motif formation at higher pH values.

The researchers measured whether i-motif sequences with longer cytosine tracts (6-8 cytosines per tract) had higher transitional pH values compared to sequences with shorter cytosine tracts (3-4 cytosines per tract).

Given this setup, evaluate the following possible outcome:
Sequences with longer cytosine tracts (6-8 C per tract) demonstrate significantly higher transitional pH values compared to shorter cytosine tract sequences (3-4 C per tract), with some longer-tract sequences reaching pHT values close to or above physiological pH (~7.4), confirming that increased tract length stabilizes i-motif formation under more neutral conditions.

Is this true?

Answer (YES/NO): YES